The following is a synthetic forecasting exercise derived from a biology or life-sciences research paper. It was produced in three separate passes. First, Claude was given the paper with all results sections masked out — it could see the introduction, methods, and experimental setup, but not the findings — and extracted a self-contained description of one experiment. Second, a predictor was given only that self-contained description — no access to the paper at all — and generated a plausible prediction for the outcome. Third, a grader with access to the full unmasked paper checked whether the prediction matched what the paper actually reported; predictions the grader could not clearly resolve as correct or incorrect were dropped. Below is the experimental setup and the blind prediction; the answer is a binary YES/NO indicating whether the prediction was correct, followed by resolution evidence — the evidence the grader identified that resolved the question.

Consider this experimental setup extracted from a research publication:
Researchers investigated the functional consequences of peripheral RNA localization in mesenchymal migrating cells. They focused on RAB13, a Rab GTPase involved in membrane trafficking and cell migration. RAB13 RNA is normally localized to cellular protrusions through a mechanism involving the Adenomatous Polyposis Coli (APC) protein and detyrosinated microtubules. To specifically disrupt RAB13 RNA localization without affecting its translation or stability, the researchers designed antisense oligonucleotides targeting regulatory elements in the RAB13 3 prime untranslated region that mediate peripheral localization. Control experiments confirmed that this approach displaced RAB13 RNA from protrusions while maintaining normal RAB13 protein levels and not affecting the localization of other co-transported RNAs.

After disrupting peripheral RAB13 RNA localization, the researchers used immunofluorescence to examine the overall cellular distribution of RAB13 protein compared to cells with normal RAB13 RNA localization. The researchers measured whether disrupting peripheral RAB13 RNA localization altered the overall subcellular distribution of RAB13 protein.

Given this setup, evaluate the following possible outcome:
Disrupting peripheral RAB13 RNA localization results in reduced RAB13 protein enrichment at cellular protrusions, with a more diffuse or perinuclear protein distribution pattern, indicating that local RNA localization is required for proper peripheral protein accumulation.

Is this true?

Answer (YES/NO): NO